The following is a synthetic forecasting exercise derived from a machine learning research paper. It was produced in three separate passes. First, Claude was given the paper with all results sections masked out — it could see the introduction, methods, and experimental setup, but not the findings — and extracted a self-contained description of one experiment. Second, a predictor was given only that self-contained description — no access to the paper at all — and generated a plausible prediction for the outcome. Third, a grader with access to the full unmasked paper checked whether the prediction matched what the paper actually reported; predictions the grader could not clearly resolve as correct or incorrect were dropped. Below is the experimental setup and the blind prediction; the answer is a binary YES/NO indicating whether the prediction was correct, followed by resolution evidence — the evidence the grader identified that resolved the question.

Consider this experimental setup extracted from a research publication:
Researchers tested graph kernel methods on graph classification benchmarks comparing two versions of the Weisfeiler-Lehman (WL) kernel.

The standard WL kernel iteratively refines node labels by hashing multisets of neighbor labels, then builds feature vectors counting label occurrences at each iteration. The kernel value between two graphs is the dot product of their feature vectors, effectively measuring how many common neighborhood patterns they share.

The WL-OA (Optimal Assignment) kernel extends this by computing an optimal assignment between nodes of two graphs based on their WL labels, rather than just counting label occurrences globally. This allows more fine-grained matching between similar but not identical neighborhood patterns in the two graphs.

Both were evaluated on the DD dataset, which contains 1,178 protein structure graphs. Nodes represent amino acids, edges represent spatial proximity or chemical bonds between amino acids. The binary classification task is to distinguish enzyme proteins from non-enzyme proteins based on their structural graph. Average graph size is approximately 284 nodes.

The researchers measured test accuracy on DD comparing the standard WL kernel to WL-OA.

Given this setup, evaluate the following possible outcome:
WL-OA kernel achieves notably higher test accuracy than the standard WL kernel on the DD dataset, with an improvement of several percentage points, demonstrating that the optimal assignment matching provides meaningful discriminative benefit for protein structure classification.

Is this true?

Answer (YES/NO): NO